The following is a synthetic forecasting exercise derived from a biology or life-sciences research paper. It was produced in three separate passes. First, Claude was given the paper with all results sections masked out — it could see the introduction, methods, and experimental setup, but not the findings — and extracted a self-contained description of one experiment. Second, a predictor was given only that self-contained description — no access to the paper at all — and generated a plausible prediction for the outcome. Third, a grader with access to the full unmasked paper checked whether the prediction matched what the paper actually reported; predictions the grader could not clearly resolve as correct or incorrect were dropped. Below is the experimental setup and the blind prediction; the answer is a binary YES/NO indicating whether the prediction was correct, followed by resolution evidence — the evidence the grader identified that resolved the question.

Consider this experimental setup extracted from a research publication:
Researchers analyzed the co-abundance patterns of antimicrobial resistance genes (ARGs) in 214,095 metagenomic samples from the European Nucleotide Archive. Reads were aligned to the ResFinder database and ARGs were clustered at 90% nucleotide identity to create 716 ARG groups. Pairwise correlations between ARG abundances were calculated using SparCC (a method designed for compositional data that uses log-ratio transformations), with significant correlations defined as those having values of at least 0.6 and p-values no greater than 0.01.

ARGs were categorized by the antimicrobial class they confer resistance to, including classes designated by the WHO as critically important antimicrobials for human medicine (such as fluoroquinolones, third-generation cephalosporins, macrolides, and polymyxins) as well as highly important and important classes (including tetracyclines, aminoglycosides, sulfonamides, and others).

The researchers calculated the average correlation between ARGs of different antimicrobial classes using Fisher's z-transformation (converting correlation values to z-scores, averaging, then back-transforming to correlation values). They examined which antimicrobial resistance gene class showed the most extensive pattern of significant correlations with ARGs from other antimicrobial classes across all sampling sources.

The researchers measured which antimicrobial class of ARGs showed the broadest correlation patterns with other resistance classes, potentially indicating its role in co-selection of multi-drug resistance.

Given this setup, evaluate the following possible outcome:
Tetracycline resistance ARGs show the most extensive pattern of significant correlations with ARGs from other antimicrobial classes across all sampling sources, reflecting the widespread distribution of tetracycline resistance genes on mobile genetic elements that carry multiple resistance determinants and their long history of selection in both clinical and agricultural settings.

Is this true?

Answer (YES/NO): YES